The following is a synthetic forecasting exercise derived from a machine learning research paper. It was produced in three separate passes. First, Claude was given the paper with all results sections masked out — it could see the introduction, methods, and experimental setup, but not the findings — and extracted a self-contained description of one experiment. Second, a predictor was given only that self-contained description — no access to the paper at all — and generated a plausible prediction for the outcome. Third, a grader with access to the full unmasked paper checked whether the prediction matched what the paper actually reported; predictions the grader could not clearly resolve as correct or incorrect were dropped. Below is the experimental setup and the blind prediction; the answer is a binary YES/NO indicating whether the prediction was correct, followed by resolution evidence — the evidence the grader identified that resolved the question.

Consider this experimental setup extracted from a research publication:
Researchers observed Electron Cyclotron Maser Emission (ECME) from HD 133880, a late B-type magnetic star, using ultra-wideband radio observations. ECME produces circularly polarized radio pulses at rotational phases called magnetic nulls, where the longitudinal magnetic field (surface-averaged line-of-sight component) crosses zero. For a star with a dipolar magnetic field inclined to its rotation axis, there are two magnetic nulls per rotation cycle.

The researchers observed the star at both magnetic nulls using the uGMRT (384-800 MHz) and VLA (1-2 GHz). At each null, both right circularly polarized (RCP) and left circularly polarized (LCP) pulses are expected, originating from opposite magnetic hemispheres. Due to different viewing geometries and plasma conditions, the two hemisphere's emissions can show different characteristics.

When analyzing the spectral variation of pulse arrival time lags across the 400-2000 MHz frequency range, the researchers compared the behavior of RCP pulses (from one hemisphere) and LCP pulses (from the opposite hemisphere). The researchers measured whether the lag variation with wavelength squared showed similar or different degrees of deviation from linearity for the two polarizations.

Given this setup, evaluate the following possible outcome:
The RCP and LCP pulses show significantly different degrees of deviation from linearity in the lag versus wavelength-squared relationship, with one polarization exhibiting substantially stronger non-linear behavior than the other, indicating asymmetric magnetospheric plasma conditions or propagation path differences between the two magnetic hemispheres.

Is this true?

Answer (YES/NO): YES